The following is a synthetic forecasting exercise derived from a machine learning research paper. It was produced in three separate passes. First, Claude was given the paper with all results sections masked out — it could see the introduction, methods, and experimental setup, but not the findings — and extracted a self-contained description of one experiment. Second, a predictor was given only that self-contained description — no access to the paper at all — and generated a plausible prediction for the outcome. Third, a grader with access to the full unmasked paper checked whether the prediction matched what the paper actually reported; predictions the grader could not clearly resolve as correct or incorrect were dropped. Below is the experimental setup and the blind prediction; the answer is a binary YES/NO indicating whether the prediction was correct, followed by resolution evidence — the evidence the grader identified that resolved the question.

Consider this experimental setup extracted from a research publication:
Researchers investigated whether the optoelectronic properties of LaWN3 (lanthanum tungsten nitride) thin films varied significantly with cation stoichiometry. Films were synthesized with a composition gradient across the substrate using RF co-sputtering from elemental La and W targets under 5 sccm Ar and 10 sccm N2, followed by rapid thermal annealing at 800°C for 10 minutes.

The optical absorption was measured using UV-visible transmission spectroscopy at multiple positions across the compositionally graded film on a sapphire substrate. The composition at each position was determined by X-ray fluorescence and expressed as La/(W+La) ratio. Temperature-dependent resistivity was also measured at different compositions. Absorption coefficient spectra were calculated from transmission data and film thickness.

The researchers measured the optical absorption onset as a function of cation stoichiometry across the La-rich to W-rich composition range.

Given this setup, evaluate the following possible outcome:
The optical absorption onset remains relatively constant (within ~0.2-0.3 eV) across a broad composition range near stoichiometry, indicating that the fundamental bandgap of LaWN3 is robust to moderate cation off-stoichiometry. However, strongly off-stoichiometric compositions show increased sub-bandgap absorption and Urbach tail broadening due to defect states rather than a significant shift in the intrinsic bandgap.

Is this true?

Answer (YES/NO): NO